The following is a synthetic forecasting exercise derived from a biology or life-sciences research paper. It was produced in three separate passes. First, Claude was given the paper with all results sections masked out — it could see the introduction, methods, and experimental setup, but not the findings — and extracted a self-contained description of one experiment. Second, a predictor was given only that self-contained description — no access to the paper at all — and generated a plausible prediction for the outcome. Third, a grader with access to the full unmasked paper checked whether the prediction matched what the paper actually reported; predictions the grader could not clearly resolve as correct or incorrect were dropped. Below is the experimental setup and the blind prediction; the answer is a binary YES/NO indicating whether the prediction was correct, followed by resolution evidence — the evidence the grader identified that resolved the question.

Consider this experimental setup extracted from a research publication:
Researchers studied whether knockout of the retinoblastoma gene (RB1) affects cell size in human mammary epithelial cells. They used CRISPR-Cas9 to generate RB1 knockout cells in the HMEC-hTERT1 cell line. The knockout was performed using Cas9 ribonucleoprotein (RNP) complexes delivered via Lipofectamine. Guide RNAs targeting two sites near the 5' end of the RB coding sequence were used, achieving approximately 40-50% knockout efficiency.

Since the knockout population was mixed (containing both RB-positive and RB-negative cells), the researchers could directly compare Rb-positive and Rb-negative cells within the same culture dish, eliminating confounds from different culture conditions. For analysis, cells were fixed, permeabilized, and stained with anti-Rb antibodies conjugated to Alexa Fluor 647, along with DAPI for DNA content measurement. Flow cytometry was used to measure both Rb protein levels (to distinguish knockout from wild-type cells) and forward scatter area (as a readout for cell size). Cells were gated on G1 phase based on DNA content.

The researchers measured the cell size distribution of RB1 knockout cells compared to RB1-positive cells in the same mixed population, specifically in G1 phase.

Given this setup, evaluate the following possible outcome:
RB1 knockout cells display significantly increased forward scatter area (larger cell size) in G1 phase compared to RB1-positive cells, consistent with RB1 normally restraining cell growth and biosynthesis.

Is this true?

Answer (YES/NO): NO